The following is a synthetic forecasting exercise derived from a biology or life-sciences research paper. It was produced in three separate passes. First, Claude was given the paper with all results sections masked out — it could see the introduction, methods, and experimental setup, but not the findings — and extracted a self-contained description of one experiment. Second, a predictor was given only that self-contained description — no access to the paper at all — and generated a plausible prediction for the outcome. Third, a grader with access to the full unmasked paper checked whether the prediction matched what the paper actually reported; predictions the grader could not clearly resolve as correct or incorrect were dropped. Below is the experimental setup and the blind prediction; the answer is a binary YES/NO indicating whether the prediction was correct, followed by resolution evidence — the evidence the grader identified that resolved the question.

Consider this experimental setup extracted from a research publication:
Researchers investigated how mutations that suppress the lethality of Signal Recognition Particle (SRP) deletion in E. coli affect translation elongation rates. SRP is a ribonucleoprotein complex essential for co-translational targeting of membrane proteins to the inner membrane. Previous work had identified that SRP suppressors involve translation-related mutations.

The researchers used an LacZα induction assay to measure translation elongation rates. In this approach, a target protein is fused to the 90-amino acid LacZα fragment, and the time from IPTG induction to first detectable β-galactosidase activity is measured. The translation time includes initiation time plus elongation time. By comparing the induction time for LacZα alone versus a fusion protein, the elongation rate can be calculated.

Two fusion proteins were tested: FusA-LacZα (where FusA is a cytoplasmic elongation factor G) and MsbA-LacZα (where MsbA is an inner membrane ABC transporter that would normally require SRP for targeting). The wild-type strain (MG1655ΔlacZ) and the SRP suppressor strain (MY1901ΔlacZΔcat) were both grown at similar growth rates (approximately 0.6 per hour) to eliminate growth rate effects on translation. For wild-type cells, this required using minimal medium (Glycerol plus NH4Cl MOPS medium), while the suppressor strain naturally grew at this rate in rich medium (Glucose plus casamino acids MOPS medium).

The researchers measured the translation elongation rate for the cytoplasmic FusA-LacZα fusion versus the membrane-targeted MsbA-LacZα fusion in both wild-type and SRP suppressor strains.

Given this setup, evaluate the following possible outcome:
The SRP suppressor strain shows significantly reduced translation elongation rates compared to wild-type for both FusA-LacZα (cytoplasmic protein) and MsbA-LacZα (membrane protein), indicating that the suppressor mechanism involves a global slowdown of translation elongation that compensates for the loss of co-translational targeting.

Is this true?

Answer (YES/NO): NO